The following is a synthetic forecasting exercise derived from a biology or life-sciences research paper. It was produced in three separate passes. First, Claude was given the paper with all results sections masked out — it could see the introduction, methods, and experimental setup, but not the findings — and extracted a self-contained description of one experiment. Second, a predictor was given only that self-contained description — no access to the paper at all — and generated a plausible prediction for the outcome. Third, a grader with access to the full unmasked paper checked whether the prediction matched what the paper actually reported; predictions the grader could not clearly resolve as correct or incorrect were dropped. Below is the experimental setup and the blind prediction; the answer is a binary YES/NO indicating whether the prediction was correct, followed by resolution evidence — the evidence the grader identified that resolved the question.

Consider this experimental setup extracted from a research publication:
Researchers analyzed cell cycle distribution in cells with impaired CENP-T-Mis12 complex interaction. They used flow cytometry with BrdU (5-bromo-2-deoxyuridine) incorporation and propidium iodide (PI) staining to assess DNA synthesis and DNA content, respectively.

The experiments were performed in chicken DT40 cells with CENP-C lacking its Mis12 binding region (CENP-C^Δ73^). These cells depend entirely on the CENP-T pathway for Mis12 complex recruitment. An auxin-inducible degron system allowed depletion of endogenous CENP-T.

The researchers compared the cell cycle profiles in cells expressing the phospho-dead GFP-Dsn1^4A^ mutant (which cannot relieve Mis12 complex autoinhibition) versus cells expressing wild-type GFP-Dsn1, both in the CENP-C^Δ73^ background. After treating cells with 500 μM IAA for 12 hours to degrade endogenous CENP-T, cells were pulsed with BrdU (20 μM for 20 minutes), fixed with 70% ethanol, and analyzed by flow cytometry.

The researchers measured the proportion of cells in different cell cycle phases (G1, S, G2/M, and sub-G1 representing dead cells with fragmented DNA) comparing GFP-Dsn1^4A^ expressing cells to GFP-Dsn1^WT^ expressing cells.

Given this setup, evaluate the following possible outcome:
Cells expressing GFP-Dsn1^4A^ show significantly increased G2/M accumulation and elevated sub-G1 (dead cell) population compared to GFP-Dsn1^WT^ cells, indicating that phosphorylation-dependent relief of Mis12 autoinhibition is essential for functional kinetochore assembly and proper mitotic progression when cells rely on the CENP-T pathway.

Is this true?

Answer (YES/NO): NO